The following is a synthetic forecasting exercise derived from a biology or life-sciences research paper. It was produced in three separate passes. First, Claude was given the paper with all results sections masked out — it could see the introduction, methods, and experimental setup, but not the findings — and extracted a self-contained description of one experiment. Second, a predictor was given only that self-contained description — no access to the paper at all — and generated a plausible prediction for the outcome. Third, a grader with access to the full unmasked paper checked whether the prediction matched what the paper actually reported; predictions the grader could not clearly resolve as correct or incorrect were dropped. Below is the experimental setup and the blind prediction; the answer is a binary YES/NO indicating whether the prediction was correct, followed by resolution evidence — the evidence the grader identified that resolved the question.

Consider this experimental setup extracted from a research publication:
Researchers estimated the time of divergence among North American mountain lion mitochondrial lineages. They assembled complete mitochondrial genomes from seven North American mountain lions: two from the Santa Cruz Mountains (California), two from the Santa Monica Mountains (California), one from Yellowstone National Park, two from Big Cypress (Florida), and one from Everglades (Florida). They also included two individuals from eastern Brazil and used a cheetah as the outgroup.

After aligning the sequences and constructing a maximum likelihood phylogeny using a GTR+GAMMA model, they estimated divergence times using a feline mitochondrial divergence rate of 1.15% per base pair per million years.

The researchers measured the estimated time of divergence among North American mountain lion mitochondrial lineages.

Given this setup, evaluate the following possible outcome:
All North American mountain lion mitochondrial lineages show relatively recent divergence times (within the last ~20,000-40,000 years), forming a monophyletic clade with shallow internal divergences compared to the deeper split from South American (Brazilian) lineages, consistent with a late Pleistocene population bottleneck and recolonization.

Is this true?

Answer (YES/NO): YES